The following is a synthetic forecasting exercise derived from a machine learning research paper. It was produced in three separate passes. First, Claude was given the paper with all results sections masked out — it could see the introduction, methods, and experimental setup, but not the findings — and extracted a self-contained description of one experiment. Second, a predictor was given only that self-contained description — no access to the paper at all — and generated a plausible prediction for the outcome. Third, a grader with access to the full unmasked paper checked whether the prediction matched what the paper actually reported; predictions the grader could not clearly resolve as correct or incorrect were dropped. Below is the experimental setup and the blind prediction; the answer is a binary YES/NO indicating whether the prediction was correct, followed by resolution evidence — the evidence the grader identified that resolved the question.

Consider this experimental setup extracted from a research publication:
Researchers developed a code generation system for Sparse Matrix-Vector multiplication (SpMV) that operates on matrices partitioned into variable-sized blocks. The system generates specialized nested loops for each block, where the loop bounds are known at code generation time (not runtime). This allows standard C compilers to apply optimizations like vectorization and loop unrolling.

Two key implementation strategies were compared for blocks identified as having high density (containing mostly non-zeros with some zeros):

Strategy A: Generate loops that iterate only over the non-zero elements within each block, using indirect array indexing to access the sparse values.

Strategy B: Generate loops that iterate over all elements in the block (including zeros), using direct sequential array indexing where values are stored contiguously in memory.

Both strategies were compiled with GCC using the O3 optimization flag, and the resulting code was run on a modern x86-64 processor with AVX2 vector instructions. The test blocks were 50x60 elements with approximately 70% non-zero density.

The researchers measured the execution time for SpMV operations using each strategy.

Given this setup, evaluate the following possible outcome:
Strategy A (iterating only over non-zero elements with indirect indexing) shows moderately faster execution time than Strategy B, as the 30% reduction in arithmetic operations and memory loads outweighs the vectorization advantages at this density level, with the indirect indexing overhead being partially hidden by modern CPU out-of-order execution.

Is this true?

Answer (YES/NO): NO